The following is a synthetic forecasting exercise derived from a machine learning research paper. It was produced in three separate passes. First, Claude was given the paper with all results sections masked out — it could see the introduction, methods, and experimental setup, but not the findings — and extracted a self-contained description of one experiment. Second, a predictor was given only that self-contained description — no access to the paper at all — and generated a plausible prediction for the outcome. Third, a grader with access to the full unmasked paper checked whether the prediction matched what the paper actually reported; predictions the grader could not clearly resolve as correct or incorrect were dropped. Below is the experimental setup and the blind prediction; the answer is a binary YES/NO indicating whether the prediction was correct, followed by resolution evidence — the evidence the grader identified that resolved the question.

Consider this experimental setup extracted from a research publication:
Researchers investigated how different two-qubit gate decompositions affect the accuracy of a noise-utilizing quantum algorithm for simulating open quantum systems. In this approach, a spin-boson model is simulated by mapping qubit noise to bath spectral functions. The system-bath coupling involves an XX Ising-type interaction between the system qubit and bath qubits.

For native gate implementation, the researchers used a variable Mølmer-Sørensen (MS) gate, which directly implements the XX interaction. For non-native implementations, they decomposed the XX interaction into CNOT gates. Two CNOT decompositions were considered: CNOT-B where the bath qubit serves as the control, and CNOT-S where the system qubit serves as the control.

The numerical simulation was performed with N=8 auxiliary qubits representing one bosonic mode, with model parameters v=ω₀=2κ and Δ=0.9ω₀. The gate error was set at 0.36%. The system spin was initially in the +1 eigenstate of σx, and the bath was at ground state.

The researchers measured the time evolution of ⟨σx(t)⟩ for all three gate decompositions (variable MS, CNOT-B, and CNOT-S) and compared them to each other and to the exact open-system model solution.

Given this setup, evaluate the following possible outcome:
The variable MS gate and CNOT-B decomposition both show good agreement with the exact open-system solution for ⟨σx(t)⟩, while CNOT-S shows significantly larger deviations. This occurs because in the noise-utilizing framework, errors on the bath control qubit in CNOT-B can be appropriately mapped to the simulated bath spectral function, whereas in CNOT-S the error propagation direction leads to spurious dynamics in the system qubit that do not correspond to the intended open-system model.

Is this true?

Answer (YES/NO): YES